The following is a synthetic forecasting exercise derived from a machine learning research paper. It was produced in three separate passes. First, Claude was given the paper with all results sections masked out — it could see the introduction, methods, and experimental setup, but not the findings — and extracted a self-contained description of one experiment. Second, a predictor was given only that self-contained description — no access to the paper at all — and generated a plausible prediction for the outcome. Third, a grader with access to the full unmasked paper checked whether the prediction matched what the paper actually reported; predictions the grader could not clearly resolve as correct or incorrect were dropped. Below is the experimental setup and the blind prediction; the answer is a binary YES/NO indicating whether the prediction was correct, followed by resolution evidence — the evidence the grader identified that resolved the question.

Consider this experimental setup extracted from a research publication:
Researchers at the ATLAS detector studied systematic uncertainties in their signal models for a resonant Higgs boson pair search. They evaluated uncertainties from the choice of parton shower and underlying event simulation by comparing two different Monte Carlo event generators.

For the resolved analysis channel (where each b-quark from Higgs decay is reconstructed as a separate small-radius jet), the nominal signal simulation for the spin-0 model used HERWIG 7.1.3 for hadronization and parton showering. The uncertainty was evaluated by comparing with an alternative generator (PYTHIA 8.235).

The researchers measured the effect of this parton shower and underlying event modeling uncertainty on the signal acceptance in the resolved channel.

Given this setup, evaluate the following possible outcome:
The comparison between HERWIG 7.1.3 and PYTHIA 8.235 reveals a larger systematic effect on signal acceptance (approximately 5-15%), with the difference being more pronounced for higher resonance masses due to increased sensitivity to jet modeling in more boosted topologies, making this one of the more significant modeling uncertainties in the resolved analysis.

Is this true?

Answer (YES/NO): NO